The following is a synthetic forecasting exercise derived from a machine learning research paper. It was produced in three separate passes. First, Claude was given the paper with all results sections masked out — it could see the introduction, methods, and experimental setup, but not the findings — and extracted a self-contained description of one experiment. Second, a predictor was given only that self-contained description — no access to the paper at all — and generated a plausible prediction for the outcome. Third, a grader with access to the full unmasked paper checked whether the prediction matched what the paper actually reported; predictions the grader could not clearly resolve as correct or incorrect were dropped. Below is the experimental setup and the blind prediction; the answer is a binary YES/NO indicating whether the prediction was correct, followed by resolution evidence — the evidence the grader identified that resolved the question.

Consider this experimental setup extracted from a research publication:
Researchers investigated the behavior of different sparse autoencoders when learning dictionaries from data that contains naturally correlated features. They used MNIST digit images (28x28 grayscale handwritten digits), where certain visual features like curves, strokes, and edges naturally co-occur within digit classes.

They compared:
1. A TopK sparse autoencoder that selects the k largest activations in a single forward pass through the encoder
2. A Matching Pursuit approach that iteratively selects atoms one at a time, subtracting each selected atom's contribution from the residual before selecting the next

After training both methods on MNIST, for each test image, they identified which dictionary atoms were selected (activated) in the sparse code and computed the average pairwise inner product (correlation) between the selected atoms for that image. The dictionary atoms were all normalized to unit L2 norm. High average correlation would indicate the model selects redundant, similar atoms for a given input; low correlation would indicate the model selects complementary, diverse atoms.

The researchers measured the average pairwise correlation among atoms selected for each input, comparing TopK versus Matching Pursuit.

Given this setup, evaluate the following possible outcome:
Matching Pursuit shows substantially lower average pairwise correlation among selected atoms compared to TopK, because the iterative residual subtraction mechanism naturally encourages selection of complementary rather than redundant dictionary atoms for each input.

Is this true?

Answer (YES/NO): YES